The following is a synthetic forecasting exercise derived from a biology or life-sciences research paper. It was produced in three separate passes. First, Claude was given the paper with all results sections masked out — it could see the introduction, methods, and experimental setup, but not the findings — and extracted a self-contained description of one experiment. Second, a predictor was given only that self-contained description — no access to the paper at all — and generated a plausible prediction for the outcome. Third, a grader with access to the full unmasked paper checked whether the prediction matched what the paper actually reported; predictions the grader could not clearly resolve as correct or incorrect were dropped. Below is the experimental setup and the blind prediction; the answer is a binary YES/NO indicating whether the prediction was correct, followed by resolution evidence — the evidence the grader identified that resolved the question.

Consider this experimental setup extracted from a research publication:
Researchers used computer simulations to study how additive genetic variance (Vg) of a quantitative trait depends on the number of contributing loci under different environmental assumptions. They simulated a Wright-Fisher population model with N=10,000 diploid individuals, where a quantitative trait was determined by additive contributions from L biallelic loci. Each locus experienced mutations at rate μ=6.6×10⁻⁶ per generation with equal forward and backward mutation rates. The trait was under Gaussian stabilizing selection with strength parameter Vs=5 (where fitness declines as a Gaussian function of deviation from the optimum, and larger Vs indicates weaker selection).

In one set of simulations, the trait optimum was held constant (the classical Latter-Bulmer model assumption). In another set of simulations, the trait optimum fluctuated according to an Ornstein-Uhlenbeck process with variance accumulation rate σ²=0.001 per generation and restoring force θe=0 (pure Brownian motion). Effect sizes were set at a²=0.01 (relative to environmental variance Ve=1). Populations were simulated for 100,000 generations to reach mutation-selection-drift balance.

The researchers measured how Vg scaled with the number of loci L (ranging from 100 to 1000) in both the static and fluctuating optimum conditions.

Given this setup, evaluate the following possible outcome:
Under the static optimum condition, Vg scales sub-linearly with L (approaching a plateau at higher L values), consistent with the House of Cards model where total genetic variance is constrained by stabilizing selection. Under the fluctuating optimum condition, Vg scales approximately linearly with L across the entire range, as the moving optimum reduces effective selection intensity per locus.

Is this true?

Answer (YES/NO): NO